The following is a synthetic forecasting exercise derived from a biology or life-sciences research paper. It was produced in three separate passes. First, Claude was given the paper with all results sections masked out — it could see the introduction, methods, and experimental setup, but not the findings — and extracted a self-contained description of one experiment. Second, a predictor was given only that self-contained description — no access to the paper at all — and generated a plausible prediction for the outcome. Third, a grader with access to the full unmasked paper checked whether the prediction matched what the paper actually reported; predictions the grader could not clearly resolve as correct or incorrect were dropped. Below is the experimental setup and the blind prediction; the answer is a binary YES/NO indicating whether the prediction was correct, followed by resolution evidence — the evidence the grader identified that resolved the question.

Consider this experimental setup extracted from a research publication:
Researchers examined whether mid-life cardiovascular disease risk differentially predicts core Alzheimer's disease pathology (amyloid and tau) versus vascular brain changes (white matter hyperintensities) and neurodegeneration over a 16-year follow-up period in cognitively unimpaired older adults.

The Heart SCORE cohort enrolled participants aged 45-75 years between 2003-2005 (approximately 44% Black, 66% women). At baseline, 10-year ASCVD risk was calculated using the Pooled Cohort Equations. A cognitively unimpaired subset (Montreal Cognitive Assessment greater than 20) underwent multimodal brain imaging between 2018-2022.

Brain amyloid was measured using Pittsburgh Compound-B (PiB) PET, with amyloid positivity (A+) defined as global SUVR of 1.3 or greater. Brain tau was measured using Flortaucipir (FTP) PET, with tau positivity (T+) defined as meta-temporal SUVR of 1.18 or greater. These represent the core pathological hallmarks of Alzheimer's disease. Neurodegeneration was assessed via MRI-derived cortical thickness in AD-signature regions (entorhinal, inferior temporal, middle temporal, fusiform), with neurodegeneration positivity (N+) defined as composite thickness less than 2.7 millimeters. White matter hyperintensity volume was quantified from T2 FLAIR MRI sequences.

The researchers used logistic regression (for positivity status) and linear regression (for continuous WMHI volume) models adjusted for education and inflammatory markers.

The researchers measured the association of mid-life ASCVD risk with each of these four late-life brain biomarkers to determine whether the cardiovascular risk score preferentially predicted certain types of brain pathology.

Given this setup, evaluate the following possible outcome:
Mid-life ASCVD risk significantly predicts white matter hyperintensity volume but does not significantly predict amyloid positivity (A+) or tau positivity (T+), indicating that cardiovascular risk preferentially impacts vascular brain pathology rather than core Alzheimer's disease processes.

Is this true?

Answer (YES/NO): YES